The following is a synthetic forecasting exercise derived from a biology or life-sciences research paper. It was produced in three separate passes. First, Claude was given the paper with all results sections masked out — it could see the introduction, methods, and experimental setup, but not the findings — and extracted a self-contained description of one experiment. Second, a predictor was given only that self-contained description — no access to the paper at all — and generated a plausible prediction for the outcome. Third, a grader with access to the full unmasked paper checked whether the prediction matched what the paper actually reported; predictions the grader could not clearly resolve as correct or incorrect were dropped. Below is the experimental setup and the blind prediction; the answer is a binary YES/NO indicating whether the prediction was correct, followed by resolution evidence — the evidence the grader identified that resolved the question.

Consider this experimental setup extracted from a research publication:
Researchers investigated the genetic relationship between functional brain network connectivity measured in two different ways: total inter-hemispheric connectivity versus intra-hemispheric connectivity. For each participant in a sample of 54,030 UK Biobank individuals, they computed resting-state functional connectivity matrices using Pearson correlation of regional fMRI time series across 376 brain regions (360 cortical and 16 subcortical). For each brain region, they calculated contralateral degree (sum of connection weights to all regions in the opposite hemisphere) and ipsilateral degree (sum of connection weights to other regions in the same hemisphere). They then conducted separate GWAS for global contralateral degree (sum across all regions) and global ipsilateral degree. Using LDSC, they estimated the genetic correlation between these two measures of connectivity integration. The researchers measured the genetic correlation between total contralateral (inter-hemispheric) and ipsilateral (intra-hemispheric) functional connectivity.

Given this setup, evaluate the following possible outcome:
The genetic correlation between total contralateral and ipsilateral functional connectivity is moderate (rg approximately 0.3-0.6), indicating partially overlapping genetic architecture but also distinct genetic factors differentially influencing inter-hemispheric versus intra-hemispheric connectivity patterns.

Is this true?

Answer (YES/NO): NO